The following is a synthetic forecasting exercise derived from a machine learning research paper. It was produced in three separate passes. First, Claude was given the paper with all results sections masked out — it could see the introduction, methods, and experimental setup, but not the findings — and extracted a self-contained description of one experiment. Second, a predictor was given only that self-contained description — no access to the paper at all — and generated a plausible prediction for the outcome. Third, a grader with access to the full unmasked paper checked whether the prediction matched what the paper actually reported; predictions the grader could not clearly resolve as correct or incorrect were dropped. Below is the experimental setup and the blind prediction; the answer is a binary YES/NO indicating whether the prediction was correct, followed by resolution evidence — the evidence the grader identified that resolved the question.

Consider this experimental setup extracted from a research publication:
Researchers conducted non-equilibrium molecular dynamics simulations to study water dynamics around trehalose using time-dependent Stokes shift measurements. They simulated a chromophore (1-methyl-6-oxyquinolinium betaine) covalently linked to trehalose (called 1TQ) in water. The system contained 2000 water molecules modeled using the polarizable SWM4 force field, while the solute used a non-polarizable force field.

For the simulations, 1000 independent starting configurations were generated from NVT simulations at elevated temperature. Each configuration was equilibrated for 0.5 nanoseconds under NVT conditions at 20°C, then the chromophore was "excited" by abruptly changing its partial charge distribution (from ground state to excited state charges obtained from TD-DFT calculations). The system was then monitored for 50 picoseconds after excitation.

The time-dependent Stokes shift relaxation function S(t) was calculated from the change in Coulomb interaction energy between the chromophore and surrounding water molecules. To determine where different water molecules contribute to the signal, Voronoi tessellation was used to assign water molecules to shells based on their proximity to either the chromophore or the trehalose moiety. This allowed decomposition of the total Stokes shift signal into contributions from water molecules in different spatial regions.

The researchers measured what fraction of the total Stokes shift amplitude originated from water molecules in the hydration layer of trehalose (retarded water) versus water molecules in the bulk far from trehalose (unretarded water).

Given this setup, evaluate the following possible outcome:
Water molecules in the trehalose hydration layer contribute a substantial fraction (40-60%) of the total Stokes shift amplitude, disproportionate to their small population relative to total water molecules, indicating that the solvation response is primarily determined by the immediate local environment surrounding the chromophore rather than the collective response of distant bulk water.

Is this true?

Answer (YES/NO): YES